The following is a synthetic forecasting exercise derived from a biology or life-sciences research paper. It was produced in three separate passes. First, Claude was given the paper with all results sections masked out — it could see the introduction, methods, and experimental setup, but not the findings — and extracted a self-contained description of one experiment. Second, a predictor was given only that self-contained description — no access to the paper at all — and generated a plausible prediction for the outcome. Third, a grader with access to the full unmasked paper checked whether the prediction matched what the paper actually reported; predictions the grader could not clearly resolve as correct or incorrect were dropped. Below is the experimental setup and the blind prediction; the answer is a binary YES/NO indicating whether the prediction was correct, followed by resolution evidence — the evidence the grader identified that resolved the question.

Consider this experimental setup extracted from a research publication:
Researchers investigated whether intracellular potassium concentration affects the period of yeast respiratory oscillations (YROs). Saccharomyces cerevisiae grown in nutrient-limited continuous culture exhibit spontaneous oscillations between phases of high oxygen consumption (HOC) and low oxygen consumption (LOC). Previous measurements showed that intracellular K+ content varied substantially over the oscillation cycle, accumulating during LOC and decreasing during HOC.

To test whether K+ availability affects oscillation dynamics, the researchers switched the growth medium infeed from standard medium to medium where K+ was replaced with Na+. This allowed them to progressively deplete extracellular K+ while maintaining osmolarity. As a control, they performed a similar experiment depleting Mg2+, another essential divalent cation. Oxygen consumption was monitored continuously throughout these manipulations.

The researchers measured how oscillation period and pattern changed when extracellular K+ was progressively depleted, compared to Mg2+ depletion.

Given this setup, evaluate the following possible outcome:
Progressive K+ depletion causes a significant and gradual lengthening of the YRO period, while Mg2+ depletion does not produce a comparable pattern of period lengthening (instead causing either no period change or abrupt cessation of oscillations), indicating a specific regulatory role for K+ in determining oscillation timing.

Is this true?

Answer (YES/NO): NO